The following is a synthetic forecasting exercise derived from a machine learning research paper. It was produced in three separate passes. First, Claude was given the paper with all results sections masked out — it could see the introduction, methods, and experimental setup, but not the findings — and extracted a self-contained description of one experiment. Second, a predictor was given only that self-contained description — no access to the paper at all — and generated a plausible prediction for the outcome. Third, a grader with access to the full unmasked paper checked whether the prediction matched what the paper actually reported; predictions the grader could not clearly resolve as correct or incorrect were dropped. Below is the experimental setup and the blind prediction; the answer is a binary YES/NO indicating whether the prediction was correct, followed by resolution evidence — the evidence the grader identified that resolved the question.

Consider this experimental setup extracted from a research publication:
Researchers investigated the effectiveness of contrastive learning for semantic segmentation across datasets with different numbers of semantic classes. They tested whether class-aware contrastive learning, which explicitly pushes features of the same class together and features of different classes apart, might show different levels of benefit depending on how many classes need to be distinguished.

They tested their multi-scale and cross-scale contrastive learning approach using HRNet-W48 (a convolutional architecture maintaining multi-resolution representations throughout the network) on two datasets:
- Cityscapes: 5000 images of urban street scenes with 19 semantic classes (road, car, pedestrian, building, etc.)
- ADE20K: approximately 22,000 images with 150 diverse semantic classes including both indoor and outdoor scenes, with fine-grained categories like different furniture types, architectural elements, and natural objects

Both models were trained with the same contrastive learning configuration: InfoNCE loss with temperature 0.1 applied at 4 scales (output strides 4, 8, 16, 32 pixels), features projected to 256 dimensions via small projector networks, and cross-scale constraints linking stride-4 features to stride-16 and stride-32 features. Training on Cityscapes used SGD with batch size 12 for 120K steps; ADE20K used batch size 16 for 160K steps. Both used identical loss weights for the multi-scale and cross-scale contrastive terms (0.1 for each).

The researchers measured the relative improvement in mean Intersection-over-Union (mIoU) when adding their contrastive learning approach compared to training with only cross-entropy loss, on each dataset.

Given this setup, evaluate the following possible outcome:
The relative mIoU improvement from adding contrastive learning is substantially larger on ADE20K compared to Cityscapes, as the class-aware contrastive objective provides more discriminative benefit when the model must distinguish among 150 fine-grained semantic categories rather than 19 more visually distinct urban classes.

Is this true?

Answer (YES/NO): YES